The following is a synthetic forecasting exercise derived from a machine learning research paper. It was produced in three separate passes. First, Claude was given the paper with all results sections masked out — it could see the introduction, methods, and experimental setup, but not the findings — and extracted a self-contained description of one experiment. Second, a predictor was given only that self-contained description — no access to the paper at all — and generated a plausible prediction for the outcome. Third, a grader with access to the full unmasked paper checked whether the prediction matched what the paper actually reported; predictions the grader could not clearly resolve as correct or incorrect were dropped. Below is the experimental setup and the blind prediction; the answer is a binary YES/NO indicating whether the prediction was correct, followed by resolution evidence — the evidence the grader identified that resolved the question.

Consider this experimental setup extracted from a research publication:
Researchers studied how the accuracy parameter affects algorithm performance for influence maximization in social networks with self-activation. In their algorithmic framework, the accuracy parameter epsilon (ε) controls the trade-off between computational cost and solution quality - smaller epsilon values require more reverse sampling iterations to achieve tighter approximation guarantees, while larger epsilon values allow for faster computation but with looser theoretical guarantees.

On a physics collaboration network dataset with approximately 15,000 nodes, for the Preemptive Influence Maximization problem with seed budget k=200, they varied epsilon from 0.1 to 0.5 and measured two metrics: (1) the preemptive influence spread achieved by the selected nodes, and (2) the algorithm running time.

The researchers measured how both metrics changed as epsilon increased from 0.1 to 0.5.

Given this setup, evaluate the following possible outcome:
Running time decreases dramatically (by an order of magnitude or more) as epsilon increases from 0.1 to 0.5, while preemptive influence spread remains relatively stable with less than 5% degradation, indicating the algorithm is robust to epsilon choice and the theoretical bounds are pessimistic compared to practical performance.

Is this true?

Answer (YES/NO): YES